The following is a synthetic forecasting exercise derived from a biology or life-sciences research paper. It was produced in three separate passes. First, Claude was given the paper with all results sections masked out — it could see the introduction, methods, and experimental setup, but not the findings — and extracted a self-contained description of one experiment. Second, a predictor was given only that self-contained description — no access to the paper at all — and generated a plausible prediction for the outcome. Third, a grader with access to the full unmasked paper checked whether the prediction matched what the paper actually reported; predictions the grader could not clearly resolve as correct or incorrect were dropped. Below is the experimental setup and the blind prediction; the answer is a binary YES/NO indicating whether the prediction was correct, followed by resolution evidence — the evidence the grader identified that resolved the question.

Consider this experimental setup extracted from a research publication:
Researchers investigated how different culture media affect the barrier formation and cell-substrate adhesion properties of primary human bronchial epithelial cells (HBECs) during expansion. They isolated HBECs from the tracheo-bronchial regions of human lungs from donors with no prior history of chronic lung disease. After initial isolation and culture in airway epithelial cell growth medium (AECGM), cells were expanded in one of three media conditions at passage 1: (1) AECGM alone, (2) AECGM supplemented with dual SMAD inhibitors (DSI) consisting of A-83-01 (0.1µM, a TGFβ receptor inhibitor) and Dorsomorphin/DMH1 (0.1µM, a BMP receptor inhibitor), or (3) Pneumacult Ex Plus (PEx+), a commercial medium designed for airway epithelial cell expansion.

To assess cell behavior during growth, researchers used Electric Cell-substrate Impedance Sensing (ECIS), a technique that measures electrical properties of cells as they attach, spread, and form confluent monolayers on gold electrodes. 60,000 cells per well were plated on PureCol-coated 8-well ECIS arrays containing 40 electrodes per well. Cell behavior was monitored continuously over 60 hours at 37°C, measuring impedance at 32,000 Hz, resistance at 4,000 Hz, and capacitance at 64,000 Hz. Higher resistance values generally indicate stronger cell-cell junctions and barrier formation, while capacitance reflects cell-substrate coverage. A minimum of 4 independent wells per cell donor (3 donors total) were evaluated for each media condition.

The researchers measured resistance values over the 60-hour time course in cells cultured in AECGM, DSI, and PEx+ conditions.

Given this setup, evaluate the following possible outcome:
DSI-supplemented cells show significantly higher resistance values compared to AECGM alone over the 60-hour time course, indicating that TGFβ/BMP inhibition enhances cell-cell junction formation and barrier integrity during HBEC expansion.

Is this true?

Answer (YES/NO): NO